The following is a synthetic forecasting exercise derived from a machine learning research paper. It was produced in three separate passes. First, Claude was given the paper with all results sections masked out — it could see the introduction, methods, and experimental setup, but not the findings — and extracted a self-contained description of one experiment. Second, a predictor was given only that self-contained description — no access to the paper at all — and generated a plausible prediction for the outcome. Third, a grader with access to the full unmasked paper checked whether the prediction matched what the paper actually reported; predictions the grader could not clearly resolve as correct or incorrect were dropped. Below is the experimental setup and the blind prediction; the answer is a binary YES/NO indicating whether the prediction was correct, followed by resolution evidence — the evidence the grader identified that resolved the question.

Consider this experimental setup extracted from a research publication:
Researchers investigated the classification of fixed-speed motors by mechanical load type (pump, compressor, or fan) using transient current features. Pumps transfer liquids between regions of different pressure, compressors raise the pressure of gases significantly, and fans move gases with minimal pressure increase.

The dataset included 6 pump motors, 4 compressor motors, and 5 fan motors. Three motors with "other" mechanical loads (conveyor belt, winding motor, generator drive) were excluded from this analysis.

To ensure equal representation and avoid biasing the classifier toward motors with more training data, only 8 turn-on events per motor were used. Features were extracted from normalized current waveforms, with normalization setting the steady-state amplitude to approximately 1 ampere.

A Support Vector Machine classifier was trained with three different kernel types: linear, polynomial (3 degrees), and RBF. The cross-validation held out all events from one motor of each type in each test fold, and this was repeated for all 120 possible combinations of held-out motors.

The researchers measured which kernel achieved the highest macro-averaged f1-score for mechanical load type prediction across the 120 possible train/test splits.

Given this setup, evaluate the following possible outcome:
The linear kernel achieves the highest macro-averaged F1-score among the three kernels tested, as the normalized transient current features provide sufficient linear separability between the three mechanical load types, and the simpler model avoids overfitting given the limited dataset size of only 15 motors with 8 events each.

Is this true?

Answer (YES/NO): NO